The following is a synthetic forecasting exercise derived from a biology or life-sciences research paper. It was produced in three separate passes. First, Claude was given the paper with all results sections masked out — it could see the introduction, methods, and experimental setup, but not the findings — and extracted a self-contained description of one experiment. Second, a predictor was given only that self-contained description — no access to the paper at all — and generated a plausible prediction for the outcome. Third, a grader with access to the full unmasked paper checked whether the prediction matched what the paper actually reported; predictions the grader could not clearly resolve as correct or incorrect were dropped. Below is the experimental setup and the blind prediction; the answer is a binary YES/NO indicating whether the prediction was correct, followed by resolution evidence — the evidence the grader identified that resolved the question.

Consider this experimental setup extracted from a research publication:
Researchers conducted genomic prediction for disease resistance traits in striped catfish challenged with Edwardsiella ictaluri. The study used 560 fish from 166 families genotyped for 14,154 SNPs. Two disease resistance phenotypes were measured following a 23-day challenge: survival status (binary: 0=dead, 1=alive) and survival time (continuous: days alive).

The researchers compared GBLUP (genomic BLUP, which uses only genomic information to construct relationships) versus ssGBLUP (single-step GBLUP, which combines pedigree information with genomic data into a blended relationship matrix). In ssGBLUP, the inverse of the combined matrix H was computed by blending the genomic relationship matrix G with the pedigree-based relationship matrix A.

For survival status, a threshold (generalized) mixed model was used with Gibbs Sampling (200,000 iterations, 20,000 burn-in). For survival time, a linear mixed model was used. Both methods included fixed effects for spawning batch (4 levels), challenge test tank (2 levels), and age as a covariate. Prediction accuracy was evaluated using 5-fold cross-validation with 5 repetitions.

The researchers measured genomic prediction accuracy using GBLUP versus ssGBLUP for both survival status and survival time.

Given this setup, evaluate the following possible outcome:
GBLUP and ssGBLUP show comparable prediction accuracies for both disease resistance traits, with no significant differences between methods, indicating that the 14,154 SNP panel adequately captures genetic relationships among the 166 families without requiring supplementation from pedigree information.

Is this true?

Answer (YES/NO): NO